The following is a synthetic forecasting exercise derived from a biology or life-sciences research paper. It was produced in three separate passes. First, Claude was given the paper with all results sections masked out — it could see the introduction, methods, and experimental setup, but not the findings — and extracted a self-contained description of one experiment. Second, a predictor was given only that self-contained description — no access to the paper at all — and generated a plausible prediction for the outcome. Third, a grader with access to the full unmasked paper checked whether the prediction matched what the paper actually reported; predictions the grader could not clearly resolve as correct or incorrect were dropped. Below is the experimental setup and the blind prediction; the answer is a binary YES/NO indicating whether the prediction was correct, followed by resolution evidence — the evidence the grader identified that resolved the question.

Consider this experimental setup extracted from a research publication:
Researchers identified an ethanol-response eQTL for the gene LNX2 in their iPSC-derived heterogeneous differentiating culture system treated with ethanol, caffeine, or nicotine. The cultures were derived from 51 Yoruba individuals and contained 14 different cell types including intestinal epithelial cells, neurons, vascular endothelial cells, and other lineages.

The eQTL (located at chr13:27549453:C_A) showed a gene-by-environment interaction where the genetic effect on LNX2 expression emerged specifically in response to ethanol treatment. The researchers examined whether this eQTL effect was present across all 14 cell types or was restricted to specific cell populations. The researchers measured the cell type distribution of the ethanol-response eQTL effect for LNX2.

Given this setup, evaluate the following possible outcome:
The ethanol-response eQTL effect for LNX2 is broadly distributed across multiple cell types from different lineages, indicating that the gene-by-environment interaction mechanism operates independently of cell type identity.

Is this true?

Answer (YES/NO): NO